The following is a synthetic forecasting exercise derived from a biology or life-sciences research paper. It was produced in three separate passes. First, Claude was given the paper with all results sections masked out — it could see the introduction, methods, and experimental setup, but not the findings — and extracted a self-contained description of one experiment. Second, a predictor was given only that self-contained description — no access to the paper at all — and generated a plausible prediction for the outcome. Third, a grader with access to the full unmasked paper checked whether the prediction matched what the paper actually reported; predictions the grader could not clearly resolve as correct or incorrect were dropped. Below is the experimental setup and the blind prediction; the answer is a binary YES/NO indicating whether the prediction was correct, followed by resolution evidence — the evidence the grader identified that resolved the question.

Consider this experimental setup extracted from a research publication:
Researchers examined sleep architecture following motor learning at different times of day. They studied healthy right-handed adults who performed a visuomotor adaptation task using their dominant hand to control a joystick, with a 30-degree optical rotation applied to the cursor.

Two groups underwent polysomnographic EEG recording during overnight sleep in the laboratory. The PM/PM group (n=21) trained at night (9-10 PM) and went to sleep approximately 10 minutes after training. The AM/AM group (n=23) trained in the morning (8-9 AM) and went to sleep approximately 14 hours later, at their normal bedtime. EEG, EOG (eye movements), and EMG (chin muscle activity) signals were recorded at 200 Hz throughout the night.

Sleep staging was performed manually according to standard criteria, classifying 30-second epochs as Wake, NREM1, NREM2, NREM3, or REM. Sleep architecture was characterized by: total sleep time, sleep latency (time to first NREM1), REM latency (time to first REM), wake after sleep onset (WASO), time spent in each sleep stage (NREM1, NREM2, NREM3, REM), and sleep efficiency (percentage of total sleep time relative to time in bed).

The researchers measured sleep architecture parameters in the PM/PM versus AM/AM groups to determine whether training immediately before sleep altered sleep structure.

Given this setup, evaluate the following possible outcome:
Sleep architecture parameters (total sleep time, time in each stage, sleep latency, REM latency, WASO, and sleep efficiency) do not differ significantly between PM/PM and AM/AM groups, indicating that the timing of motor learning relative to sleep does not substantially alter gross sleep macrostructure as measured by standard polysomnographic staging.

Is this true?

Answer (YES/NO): YES